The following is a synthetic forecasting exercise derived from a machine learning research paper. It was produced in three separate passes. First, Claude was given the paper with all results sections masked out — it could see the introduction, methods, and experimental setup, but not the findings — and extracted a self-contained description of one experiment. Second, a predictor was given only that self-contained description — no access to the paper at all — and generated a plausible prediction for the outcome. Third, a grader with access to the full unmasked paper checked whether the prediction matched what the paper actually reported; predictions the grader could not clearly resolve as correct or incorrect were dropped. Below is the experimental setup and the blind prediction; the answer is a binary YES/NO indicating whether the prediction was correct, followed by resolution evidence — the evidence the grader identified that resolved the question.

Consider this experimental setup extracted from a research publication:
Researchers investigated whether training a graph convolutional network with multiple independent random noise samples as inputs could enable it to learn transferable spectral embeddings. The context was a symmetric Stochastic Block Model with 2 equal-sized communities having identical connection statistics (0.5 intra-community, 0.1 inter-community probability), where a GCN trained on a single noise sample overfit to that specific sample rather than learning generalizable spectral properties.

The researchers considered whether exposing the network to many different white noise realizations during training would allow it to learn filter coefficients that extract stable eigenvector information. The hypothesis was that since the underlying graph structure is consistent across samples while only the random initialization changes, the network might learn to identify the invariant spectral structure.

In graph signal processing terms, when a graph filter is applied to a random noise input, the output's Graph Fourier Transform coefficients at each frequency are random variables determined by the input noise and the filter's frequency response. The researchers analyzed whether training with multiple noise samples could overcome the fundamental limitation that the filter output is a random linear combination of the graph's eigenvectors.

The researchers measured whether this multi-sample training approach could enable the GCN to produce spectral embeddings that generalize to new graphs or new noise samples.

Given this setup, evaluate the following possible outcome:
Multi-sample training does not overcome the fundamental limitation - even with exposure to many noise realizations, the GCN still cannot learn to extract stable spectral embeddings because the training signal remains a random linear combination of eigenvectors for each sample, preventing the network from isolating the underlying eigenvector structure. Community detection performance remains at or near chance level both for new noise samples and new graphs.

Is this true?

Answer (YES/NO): YES